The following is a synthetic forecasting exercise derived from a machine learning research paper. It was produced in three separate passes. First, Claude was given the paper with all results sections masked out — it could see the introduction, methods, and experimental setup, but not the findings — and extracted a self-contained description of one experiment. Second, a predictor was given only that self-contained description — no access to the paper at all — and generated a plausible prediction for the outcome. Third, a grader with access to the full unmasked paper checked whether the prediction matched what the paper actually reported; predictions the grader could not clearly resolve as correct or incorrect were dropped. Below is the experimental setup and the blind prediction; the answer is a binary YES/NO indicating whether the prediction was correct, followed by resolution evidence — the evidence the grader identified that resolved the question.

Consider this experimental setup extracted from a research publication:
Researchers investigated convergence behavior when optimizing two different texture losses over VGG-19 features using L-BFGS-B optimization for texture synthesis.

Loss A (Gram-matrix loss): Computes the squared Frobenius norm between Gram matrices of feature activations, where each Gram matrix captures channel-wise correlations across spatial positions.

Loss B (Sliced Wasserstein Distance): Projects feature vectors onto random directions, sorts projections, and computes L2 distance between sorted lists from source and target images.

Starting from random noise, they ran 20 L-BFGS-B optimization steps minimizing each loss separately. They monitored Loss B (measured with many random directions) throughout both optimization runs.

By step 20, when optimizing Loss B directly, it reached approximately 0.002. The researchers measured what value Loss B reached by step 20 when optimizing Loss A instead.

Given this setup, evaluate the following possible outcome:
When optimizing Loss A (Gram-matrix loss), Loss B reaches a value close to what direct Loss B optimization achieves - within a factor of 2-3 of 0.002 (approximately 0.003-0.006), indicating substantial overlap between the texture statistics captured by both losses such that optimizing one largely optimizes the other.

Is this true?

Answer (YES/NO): NO